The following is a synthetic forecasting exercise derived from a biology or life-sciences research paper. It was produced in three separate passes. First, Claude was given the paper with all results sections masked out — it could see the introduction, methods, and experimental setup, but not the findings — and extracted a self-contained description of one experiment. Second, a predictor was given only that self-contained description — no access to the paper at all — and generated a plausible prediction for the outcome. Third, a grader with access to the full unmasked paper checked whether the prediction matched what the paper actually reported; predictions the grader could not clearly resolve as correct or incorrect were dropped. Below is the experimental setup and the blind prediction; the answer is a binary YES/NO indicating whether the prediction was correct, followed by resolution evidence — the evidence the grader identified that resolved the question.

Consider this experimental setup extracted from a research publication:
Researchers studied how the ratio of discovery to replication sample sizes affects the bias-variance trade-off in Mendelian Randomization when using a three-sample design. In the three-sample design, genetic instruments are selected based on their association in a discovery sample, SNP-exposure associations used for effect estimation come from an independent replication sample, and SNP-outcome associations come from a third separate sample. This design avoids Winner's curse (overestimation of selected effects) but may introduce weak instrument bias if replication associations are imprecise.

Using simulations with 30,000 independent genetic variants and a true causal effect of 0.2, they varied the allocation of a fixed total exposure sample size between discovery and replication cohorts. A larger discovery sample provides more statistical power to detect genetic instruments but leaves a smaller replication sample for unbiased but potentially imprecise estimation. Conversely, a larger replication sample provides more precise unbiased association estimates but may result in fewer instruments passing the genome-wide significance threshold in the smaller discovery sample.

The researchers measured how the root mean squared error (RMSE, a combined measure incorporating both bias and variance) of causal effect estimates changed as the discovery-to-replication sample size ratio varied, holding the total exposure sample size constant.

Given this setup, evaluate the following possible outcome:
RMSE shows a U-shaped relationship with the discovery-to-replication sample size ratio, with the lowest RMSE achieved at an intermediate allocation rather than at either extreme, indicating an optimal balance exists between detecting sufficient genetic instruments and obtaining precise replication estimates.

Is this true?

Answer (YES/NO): YES